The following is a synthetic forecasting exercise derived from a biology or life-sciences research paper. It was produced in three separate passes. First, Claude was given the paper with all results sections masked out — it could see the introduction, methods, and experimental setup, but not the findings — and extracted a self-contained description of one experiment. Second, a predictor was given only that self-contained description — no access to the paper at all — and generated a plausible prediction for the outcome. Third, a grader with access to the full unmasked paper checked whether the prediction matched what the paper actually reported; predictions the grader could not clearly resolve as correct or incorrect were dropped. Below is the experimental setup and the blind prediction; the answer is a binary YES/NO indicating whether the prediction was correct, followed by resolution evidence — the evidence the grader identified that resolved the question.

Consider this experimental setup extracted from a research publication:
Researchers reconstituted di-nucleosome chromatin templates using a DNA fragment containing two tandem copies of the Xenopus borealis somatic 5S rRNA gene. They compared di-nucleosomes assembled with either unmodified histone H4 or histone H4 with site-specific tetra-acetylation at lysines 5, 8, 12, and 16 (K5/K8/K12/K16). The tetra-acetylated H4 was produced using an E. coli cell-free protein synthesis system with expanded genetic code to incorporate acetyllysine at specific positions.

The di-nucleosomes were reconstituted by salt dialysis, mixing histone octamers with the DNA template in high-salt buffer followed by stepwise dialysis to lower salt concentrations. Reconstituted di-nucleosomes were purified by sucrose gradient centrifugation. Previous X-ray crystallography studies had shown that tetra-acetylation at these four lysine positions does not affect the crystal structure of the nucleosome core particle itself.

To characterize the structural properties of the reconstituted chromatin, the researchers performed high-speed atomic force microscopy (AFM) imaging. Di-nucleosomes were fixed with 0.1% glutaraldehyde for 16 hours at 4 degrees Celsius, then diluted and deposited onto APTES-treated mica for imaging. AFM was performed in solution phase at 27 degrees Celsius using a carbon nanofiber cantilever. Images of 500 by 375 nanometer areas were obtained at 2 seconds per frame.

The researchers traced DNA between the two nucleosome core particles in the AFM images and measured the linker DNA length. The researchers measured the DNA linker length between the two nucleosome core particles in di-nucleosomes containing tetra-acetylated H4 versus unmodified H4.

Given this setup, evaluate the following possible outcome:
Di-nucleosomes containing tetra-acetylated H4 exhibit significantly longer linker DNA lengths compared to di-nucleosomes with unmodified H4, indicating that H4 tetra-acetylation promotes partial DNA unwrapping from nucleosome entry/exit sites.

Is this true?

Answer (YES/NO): NO